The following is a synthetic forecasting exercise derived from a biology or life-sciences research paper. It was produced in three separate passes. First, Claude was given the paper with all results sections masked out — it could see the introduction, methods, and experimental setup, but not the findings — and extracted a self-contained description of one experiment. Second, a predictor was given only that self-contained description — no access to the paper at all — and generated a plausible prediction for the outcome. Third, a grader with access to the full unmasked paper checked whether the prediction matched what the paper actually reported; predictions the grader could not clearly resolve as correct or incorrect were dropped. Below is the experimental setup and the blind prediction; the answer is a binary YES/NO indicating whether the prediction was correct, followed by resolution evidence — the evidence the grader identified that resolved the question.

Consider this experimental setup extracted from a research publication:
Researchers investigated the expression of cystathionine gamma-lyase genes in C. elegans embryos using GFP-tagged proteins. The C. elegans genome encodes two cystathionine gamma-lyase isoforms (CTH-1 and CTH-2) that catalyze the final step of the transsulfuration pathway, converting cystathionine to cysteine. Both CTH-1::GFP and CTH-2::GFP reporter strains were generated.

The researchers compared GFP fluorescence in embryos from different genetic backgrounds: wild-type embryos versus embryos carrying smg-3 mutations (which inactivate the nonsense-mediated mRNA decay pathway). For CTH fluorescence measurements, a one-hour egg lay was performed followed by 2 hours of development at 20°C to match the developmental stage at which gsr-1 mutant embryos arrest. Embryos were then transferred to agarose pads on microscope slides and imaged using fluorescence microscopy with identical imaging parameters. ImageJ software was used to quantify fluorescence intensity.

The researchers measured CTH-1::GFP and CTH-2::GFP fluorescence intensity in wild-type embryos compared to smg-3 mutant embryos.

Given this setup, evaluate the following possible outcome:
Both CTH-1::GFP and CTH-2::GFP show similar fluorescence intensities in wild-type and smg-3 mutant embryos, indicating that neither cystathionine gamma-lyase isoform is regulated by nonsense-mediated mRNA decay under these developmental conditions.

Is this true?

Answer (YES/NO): NO